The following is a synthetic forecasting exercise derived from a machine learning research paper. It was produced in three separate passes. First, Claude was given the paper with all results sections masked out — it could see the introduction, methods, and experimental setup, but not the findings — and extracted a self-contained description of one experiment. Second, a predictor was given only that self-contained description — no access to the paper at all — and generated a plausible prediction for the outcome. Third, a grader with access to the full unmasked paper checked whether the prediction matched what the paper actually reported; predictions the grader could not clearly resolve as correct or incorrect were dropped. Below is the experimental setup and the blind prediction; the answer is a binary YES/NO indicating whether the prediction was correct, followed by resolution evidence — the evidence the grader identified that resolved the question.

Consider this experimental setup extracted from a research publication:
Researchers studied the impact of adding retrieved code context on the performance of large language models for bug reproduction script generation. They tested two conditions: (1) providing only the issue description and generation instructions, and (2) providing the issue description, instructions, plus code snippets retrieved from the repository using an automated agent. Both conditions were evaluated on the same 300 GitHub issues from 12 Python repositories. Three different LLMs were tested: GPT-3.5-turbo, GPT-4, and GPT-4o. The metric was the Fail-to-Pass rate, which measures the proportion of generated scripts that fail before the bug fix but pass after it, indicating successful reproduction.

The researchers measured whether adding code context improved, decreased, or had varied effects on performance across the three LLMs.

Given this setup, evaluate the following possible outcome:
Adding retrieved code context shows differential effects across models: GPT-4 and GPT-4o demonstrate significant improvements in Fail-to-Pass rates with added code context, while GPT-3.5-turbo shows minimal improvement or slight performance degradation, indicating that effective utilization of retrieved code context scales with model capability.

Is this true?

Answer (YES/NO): NO